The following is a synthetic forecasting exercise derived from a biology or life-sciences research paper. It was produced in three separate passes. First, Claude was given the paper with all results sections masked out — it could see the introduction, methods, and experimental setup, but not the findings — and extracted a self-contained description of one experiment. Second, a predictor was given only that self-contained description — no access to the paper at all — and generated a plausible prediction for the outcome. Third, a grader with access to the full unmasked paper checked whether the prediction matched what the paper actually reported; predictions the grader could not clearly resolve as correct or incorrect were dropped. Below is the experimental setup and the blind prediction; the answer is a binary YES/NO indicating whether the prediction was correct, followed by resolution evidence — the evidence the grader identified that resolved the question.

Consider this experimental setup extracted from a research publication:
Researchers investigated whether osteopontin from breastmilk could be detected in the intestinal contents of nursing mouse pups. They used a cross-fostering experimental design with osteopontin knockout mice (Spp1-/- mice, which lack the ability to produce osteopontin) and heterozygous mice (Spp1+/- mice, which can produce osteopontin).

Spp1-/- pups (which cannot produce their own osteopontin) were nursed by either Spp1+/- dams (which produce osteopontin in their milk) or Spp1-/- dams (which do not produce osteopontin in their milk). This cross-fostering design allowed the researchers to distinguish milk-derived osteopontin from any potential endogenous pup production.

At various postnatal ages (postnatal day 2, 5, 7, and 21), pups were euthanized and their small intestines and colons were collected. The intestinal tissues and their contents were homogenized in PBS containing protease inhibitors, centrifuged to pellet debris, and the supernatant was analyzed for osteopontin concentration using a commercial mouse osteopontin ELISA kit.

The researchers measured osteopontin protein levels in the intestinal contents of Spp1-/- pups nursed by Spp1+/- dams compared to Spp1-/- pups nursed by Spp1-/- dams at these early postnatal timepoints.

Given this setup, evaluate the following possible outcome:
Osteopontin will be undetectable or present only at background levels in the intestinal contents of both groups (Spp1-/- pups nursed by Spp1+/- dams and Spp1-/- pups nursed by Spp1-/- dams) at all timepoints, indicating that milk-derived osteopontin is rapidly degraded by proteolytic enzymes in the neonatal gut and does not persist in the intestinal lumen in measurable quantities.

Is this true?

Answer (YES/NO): NO